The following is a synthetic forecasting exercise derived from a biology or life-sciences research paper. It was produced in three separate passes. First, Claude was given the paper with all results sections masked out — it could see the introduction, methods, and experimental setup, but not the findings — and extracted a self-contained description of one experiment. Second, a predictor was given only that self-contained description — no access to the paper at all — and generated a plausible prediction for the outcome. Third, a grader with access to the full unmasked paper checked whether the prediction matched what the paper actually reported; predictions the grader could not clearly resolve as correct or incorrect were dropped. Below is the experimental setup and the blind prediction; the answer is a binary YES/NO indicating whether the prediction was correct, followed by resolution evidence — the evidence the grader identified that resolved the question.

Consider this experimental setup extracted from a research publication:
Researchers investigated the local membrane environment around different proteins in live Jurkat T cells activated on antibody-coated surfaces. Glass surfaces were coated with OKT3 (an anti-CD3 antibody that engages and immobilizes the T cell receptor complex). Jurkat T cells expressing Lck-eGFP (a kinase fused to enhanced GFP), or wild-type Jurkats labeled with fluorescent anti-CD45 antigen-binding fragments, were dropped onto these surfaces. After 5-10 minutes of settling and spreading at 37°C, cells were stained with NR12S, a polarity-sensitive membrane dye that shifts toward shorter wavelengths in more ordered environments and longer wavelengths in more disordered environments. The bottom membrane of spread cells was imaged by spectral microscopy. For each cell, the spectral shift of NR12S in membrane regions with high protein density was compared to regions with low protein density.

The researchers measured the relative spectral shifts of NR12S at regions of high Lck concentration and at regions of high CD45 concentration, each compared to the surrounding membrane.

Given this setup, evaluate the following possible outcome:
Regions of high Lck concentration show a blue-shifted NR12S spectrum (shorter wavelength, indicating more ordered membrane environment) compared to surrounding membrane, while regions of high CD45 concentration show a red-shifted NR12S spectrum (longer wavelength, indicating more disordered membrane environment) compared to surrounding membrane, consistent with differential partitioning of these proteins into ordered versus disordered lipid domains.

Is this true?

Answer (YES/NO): YES